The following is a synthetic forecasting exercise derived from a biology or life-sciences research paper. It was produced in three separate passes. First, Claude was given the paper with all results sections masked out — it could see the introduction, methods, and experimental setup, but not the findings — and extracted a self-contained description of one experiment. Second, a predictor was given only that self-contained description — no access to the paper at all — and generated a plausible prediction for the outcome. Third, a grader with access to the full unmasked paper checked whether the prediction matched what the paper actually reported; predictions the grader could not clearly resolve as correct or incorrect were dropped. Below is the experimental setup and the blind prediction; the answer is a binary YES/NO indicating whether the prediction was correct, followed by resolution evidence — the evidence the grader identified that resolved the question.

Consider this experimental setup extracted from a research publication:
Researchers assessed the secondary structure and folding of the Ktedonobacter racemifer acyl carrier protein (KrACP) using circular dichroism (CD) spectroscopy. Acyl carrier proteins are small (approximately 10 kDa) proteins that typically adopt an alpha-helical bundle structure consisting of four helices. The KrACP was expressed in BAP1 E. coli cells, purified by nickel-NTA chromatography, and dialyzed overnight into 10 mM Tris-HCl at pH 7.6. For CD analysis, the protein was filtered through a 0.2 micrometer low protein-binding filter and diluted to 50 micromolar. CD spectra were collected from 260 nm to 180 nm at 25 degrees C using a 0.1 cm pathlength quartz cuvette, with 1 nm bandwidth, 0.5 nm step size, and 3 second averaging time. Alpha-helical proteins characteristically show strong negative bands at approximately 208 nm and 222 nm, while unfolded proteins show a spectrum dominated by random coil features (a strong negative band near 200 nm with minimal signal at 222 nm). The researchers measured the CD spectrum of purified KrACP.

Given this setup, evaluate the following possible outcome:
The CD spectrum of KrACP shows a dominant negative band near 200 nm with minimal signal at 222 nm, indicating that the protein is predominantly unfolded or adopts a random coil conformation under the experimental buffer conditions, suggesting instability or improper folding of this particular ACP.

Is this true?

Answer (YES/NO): NO